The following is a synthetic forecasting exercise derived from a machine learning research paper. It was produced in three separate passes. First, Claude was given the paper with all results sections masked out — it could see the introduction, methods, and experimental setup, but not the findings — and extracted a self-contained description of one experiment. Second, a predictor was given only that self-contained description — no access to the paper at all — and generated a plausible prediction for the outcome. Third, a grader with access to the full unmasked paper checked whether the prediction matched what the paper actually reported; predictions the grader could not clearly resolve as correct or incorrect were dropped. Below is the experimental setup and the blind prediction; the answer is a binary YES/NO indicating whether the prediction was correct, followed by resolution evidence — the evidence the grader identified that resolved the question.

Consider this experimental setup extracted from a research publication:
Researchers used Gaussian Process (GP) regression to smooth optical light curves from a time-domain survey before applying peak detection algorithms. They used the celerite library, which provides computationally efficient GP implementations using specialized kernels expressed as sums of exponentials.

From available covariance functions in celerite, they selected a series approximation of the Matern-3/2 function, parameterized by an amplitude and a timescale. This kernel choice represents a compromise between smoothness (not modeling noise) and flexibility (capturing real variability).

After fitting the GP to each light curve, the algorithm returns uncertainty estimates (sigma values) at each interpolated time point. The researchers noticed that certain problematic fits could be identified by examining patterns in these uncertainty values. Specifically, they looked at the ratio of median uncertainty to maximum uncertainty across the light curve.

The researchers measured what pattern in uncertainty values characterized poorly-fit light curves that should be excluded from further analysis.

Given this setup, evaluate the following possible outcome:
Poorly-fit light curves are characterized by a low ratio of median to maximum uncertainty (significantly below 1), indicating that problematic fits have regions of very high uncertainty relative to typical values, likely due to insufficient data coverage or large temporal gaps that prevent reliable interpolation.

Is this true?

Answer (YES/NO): NO